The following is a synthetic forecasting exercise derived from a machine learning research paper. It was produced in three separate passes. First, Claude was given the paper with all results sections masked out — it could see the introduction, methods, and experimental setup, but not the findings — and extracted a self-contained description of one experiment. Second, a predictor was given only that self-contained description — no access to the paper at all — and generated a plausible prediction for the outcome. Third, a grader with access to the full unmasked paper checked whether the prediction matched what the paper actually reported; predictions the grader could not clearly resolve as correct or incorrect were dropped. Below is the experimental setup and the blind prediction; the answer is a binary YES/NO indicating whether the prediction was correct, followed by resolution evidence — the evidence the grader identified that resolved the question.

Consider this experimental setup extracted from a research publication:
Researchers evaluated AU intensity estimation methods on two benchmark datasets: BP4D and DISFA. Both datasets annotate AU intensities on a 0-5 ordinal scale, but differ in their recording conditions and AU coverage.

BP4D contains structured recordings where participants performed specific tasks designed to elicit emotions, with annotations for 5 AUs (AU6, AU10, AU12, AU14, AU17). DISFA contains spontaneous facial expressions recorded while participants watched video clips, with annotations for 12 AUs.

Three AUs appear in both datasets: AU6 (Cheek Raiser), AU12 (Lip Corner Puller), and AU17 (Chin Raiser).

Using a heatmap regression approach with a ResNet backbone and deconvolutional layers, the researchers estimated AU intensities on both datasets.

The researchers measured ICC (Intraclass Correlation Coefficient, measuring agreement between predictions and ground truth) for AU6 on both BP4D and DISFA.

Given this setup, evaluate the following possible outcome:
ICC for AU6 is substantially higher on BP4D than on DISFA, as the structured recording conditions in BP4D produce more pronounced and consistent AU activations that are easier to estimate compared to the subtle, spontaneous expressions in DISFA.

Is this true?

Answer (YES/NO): YES